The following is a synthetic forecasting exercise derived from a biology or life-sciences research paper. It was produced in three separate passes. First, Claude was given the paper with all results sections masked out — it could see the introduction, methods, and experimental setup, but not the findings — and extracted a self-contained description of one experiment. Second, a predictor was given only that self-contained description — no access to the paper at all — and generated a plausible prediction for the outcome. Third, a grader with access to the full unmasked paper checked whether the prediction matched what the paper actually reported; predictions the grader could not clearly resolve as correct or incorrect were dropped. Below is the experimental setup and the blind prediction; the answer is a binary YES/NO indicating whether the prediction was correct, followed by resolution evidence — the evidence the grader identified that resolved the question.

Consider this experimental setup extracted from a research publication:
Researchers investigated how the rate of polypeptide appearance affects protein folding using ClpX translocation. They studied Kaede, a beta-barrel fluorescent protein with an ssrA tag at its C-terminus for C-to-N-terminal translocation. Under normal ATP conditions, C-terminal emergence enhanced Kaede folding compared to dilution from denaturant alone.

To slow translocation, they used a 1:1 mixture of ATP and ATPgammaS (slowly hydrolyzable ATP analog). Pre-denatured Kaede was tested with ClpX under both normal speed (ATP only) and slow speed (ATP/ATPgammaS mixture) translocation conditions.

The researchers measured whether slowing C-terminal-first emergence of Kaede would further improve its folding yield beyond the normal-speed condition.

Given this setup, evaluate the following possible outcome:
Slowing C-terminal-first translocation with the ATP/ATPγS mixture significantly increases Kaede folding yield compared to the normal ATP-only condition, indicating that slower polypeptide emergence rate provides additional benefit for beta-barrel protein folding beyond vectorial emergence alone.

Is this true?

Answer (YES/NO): YES